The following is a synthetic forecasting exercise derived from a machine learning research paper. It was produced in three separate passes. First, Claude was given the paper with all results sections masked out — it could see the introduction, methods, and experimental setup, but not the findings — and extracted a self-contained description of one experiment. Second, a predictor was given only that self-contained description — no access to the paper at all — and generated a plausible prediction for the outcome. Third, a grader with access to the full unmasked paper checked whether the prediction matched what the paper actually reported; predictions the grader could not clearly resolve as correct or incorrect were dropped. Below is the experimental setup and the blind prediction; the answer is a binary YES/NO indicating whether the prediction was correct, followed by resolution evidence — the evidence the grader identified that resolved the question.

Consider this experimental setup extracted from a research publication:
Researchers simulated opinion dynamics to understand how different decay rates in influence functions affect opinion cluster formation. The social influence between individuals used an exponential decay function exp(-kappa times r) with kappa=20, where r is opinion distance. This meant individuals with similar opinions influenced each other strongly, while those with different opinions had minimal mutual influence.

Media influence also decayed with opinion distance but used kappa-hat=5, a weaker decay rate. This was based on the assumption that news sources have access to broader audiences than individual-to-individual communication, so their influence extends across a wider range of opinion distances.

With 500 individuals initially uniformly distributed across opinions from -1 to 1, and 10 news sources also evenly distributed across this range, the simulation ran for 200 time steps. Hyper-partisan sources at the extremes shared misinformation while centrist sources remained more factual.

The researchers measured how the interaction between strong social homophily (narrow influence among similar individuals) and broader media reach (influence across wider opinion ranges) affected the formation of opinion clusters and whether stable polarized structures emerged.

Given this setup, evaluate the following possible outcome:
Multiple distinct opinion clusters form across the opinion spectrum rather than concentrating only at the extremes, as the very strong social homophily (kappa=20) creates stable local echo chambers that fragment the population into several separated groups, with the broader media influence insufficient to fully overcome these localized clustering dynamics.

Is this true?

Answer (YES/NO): NO